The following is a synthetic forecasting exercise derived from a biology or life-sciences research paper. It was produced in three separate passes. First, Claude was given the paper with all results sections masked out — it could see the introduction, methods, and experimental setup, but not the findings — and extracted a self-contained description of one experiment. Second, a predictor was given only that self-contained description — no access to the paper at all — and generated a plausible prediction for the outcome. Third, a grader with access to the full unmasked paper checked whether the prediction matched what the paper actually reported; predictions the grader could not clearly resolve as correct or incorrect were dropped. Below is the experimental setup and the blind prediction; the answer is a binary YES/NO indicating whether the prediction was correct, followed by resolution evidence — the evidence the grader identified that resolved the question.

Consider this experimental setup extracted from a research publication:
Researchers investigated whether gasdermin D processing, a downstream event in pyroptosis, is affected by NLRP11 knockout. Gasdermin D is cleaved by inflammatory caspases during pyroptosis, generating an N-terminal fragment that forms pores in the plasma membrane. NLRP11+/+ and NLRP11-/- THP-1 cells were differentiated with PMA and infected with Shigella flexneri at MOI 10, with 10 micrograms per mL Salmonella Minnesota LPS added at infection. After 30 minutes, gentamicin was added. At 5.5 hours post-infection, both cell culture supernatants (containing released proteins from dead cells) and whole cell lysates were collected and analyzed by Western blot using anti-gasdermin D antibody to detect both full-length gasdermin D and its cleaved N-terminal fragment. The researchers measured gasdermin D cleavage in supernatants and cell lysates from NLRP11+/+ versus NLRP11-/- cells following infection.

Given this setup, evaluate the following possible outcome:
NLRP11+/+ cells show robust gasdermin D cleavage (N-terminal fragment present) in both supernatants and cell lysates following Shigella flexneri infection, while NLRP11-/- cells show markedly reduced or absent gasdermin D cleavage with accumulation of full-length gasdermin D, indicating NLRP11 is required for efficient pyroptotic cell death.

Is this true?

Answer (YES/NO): NO